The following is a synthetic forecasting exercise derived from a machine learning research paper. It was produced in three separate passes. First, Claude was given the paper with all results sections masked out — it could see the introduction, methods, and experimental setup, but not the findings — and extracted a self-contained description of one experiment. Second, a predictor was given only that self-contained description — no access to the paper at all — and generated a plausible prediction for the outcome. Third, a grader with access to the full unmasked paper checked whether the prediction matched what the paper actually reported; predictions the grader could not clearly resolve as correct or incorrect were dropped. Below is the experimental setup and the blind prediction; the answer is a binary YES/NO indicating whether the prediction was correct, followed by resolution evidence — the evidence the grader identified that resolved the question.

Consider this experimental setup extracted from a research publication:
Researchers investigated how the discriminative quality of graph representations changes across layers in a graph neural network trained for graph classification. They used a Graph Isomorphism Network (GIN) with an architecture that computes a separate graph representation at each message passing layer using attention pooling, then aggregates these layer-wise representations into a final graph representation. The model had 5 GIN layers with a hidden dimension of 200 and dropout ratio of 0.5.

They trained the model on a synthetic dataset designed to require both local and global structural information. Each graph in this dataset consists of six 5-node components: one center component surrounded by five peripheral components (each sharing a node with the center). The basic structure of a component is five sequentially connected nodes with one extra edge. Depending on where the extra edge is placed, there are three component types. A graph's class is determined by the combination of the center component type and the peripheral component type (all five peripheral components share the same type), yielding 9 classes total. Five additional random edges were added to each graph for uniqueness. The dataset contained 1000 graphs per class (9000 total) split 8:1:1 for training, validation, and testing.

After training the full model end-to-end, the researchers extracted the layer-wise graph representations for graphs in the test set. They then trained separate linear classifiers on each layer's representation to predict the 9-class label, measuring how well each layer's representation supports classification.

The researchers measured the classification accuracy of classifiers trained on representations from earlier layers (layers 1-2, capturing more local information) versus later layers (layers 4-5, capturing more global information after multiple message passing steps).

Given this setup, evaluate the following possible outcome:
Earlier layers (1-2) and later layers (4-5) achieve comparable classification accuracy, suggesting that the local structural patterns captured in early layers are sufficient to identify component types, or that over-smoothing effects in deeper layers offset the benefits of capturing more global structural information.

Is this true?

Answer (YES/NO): NO